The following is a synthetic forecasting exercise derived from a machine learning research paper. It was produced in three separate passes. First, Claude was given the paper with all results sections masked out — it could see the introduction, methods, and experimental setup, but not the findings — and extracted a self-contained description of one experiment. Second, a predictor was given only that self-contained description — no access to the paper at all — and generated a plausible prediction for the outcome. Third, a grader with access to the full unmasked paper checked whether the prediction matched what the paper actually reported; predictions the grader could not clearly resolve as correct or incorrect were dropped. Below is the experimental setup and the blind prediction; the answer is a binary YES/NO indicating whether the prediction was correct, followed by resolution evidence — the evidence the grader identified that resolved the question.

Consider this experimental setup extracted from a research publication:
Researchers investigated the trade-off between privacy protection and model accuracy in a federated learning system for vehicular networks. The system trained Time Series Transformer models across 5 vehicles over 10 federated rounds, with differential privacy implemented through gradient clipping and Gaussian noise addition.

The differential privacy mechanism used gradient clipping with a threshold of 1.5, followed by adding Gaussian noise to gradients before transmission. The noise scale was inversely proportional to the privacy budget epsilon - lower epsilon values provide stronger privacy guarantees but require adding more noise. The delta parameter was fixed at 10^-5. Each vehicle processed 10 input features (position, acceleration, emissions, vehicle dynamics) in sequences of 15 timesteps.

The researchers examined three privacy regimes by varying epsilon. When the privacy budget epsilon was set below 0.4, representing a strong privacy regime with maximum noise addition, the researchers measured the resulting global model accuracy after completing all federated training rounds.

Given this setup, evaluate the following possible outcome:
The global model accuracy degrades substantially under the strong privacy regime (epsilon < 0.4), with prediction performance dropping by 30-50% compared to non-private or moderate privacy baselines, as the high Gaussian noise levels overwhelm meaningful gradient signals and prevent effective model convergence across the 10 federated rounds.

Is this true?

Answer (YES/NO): NO